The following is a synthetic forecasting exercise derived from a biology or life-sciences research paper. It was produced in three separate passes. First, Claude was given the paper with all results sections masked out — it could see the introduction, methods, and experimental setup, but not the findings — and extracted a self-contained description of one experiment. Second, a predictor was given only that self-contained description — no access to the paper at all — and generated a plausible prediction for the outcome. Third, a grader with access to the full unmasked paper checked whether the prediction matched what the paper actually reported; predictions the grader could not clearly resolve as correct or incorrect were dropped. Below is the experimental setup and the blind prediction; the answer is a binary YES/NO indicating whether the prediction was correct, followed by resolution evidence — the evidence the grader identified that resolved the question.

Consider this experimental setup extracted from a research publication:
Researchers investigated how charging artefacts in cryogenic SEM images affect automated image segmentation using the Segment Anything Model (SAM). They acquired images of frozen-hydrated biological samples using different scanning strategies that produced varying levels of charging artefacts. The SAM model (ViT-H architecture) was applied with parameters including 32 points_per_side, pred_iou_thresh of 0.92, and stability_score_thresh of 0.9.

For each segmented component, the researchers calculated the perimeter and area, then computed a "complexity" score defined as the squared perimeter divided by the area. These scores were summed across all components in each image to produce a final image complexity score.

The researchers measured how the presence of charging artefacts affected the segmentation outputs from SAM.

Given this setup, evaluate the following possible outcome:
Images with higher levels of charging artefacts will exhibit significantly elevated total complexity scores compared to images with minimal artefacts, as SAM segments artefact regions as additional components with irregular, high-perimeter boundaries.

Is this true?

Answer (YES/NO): NO